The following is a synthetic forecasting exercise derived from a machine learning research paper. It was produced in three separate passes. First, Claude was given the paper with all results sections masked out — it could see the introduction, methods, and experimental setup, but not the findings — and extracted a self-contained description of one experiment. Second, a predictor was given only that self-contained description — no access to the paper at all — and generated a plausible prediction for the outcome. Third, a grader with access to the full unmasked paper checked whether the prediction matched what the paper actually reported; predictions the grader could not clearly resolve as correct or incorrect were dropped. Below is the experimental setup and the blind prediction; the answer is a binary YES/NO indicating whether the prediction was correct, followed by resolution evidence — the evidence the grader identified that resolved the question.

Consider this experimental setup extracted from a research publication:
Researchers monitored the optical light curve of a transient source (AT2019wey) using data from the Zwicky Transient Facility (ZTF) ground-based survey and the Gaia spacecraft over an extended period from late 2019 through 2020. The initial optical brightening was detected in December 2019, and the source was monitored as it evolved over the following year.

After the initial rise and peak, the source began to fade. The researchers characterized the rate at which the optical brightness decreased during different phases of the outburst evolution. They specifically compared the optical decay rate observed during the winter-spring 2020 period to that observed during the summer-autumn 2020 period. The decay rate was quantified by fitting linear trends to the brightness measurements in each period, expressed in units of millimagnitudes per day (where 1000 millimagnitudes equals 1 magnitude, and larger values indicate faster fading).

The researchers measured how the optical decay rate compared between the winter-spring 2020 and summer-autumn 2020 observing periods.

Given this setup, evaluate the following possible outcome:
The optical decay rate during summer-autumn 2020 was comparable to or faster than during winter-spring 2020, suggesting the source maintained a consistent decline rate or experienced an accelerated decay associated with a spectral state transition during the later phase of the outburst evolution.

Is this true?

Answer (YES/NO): NO